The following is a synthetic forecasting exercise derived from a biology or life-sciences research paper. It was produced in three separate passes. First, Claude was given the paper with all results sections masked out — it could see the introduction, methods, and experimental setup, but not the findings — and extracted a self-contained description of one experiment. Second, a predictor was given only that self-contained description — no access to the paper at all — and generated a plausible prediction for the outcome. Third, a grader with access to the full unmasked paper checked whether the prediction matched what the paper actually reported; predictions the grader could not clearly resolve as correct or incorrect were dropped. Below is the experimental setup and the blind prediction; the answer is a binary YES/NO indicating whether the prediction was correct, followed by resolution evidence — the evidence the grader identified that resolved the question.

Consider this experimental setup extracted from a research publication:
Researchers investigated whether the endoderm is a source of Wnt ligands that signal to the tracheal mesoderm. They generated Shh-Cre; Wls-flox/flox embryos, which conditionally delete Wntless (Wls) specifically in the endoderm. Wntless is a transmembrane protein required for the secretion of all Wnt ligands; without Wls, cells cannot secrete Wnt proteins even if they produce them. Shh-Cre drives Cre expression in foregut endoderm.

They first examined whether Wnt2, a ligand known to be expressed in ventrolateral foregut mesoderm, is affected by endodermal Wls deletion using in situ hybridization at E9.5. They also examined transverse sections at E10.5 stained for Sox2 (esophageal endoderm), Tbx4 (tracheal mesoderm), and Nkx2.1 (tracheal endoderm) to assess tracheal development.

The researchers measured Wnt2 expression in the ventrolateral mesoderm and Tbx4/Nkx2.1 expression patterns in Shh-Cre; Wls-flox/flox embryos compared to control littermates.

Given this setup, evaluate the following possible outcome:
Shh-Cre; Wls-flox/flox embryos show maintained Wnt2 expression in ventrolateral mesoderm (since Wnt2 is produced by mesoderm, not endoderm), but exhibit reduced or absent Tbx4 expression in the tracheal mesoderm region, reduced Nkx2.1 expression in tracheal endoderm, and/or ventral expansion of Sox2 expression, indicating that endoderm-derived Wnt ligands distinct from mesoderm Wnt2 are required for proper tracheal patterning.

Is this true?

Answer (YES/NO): NO